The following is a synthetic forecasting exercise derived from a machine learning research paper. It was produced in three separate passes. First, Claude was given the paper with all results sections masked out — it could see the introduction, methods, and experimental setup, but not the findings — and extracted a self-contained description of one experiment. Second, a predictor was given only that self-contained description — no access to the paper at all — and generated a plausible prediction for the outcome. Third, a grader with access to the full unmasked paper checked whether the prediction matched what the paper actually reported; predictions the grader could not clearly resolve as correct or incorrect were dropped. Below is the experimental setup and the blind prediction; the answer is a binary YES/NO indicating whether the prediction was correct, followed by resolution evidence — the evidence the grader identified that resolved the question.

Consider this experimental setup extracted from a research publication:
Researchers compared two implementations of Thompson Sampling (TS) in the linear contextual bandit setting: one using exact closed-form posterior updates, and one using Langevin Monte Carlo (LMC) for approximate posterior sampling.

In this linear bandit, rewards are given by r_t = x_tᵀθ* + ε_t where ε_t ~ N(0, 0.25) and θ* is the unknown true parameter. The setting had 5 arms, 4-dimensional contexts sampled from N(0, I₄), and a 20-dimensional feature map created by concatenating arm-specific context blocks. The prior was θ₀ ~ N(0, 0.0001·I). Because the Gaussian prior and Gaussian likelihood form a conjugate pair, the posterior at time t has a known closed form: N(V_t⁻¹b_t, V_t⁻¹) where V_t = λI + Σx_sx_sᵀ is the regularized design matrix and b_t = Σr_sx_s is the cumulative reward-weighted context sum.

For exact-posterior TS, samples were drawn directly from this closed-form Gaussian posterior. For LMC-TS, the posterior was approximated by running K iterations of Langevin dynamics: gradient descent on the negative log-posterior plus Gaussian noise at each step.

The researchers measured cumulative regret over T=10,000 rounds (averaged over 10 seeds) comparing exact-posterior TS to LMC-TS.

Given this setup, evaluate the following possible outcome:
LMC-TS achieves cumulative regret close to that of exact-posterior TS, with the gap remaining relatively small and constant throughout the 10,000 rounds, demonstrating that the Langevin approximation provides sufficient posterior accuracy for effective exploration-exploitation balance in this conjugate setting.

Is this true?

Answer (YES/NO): NO